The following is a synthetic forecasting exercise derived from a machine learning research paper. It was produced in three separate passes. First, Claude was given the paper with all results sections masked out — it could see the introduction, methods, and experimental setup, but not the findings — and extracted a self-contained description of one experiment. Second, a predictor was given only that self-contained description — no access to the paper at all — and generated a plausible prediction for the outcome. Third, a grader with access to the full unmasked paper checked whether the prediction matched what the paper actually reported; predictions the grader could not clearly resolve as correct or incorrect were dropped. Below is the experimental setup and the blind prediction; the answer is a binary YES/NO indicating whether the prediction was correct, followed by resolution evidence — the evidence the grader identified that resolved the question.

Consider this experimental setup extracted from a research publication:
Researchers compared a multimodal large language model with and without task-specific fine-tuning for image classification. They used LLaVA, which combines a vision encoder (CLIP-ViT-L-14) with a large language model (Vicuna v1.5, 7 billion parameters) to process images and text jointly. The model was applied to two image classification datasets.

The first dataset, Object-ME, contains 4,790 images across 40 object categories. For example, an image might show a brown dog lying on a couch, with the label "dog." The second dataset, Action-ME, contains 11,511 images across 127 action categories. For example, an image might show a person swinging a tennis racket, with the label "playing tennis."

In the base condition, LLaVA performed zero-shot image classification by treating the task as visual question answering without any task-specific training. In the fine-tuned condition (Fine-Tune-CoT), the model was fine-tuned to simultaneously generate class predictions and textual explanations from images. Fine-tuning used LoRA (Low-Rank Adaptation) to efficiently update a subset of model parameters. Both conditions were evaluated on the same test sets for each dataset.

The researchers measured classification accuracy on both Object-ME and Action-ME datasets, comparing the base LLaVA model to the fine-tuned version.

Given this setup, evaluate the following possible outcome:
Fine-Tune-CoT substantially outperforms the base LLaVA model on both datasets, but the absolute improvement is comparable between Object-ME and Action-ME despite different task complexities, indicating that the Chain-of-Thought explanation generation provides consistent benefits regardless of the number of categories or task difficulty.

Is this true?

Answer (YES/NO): NO